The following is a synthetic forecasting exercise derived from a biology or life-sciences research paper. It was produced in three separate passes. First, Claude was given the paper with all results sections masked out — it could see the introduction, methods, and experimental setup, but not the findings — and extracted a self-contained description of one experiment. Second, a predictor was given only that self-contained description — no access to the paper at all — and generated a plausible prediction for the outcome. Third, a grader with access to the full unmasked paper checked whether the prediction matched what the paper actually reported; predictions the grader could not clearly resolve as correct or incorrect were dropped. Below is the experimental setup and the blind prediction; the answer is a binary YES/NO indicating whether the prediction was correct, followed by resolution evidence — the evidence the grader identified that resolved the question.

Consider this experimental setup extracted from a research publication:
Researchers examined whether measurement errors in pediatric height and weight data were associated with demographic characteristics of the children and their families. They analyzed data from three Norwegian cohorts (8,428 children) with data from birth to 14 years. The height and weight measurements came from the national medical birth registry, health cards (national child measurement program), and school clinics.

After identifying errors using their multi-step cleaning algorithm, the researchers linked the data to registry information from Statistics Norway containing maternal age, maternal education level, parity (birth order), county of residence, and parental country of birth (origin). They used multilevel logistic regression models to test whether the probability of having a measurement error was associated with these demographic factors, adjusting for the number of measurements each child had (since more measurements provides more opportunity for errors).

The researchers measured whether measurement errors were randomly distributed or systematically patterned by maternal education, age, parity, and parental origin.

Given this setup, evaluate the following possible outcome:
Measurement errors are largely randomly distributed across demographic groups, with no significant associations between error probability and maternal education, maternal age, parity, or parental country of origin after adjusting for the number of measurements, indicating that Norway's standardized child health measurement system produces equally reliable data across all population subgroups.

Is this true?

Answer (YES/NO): NO